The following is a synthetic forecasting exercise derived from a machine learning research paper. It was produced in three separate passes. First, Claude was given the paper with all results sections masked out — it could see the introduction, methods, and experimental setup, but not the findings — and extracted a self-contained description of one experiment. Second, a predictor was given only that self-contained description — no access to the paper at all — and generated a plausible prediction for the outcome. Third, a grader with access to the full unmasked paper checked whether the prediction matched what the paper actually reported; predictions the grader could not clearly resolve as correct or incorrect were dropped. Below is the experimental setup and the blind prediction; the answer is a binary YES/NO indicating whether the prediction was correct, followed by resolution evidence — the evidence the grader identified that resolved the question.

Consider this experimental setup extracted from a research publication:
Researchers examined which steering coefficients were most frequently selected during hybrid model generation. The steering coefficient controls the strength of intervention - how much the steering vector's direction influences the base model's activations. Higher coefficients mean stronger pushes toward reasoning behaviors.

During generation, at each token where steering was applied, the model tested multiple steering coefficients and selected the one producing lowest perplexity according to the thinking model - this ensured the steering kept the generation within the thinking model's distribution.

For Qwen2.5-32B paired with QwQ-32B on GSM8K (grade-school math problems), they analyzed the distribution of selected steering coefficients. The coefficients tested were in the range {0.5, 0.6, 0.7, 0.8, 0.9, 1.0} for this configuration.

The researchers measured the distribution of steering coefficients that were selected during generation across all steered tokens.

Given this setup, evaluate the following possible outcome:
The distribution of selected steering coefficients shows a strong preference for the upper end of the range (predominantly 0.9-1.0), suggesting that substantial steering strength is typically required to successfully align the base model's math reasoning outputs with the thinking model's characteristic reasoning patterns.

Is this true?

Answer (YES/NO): NO